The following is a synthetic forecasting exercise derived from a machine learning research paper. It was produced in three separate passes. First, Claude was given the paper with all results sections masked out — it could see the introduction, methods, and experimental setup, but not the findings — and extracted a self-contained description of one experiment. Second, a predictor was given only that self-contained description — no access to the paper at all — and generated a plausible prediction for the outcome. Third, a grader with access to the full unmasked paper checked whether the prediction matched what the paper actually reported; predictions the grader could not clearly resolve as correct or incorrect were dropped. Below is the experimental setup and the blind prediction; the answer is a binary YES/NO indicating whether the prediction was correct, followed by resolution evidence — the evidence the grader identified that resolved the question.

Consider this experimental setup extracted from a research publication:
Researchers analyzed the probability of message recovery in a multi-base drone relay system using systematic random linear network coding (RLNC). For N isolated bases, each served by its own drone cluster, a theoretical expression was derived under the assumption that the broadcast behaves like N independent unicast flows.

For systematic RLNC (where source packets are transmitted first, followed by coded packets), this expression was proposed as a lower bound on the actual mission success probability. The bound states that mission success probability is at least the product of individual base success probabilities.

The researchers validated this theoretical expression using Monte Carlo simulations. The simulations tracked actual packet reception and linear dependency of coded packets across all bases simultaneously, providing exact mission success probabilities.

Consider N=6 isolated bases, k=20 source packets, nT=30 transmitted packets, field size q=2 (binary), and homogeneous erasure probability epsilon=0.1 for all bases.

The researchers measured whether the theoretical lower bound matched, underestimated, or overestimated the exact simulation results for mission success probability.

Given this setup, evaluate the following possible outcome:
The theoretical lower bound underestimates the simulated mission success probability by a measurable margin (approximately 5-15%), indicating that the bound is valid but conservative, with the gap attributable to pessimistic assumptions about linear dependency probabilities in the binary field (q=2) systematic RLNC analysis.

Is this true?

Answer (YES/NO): NO